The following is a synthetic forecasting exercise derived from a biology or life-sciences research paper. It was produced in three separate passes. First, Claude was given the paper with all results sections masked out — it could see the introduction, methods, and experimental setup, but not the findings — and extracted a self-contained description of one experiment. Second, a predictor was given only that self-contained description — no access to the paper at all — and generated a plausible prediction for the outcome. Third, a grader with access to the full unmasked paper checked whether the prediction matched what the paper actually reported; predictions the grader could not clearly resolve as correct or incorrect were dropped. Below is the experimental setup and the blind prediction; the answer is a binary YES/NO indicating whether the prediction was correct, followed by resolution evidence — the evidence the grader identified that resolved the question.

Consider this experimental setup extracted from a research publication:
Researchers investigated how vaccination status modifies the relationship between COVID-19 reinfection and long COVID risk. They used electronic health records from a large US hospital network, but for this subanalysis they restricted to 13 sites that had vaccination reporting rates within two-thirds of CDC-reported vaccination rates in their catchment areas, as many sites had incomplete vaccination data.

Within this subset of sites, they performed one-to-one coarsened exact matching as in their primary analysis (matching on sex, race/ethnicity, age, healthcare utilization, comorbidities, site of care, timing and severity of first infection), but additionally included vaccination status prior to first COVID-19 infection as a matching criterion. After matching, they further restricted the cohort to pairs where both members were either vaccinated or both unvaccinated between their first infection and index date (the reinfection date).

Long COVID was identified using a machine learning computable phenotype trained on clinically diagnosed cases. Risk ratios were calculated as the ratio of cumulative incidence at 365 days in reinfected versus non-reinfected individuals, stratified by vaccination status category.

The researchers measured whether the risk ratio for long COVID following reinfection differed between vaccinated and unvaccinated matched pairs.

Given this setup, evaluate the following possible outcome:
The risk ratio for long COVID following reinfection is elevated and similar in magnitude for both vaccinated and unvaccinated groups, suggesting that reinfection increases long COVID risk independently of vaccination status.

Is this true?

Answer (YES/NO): NO